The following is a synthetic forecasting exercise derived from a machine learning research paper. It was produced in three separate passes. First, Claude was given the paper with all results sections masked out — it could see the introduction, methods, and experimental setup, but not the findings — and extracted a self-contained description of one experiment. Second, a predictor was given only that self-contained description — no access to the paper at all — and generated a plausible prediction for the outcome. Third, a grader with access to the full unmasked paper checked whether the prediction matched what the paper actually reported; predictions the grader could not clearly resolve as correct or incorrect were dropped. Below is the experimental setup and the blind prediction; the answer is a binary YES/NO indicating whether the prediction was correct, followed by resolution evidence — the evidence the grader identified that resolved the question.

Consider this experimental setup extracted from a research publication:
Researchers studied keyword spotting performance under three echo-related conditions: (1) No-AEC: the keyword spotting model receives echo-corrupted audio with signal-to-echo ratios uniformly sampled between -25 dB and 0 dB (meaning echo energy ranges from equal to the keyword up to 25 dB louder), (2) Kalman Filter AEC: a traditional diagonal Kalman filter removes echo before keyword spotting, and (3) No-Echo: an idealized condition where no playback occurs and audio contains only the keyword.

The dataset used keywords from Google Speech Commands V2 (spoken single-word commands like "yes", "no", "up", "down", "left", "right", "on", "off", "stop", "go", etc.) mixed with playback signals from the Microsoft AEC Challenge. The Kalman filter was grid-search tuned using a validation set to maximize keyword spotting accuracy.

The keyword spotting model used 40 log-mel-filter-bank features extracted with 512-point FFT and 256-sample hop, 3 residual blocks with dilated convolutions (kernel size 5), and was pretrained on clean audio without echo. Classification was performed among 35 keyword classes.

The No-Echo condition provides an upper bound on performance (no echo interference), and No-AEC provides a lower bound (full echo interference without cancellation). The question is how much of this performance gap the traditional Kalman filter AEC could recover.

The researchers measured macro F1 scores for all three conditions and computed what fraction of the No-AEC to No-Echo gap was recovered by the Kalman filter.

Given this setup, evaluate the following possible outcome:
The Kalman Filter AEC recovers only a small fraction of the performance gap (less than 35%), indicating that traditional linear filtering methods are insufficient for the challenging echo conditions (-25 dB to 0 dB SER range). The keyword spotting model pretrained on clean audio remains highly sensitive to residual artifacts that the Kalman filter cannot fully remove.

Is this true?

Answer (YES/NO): YES